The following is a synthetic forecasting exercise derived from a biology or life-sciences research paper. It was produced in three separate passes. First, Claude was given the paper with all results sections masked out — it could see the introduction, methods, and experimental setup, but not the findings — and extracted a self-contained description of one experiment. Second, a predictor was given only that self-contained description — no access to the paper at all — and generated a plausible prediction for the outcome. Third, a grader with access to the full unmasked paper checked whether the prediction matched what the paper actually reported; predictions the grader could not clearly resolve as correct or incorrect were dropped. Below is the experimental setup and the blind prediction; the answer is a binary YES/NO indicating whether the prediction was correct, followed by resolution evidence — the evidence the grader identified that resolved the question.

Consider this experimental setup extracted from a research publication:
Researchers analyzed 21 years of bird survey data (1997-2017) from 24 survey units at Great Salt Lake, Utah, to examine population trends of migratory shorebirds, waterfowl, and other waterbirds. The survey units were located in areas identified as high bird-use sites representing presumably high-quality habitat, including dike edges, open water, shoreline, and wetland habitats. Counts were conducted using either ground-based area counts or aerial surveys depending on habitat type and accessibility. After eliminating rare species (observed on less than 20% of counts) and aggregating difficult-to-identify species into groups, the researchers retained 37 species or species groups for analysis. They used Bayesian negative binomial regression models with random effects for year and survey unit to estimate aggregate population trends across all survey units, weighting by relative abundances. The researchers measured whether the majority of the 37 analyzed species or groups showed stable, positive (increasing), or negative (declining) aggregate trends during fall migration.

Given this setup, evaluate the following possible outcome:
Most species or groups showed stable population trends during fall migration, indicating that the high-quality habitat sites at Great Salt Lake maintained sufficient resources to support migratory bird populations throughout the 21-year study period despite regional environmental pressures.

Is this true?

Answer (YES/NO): YES